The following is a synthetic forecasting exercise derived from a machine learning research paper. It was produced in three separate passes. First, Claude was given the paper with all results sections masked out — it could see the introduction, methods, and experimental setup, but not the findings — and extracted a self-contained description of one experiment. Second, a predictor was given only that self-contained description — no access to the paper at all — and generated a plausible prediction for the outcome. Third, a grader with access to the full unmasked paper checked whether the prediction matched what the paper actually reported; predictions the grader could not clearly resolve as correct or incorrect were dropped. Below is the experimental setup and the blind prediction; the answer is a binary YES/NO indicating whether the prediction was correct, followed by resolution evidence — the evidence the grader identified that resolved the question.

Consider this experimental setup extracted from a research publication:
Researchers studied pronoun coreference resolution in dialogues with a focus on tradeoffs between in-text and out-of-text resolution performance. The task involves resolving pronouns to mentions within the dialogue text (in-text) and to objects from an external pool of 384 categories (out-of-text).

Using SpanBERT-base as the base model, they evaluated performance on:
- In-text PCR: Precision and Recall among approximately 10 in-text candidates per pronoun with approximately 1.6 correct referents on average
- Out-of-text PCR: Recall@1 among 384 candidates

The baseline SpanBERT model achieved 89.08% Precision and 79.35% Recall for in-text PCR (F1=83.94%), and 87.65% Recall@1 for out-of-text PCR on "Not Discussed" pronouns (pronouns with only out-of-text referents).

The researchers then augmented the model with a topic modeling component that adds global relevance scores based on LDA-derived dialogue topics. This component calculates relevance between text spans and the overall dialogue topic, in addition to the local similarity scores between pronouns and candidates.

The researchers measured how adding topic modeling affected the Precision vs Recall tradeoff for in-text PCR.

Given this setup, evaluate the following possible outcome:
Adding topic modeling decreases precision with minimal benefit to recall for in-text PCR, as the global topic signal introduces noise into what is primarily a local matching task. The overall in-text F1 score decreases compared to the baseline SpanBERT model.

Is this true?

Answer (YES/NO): NO